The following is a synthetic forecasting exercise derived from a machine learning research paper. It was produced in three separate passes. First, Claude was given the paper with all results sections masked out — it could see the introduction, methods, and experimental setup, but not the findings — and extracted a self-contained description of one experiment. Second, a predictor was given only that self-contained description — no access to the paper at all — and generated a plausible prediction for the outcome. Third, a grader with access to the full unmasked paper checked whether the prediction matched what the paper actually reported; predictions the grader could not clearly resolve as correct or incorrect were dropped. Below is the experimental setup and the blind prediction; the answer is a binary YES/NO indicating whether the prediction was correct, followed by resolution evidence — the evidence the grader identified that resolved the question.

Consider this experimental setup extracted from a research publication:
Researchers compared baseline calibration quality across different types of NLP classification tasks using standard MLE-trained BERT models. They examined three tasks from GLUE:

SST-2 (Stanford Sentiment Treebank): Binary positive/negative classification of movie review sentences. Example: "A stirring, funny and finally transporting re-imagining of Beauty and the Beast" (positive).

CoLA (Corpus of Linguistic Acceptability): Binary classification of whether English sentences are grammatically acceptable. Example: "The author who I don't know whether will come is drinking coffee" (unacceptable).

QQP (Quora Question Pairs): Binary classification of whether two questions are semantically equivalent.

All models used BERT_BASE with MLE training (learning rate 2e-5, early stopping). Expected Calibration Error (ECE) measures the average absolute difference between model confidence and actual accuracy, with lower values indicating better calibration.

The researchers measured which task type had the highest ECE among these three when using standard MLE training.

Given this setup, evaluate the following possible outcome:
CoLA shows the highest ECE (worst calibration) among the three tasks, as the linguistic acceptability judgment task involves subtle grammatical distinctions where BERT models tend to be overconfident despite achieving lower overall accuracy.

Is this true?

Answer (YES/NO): YES